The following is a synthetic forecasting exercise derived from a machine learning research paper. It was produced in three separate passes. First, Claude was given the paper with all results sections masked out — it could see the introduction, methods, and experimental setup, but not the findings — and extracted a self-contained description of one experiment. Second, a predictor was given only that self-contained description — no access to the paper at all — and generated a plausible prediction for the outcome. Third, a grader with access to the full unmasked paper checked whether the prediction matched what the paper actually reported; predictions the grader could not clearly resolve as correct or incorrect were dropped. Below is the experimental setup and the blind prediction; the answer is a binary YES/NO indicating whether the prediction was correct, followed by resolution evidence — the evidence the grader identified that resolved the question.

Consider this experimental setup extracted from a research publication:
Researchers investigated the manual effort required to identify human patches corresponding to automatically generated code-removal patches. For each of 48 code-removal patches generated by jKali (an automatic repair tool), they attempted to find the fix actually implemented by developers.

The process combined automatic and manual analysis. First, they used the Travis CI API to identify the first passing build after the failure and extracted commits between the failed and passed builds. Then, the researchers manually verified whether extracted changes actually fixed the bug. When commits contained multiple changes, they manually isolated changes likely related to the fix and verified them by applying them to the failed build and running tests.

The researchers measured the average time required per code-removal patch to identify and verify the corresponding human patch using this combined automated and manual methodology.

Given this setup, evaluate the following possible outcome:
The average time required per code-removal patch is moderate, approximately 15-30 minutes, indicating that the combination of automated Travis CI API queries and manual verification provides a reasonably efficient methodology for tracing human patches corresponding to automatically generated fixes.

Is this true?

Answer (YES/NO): NO